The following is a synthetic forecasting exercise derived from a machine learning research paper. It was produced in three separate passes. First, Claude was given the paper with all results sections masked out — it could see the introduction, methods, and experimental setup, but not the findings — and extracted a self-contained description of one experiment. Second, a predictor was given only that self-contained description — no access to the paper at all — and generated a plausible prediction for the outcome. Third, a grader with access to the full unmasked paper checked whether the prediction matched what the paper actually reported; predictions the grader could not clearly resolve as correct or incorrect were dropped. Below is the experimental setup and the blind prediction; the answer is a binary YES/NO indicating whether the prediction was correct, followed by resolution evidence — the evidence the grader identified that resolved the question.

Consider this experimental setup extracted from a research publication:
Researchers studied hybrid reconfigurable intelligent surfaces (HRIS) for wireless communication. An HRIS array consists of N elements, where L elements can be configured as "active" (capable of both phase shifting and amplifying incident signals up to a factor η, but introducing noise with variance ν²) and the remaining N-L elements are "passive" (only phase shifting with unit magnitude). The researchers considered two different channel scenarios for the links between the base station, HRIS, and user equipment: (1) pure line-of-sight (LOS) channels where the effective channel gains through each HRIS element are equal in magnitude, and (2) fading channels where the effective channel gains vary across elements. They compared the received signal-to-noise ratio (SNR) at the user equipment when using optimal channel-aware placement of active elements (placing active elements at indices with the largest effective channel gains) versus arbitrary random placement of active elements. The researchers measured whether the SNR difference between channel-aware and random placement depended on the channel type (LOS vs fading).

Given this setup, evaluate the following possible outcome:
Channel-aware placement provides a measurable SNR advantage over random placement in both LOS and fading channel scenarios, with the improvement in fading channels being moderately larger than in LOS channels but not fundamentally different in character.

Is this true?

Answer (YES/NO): NO